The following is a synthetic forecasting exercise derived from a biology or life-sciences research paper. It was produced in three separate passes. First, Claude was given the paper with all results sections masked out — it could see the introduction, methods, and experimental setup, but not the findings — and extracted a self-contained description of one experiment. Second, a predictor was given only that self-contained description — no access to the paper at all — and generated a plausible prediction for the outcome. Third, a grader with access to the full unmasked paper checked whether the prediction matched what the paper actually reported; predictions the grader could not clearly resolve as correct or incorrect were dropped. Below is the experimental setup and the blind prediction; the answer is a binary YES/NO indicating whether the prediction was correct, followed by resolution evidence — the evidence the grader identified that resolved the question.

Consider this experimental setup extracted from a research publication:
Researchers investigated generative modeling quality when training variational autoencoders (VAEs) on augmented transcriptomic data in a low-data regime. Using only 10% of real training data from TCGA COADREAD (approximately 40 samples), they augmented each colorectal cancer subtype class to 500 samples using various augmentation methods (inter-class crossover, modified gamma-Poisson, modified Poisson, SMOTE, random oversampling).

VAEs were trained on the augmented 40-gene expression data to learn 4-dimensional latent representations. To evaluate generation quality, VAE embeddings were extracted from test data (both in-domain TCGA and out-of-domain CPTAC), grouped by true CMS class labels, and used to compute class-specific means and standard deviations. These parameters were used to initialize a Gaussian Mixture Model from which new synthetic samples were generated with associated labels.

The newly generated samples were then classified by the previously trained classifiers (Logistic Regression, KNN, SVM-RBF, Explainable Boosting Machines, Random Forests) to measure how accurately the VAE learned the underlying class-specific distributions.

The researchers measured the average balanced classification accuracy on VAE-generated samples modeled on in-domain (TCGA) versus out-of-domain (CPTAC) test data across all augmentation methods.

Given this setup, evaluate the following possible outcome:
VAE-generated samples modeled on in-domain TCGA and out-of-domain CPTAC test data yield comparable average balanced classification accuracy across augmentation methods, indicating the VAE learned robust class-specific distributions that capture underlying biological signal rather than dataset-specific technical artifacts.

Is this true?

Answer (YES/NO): NO